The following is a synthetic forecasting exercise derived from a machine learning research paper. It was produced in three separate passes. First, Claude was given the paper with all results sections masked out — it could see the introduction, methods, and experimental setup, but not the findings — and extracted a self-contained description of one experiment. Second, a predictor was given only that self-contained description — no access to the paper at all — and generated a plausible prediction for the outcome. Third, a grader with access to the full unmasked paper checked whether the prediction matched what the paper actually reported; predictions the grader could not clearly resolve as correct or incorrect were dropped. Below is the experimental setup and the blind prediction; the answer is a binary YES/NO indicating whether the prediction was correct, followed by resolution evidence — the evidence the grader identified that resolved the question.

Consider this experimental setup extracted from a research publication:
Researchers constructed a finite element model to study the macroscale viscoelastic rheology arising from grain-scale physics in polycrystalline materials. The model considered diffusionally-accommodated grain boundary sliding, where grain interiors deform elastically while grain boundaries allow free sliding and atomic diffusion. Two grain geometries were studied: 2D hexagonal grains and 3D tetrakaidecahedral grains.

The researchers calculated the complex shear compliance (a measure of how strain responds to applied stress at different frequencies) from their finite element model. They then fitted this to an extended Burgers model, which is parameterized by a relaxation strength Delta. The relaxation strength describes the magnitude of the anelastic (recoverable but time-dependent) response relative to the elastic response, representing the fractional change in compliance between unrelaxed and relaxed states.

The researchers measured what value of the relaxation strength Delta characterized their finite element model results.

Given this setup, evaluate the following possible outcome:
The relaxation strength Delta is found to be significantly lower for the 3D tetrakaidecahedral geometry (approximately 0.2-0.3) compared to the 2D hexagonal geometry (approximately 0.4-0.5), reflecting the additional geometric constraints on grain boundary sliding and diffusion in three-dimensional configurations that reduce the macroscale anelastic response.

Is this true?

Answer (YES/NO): NO